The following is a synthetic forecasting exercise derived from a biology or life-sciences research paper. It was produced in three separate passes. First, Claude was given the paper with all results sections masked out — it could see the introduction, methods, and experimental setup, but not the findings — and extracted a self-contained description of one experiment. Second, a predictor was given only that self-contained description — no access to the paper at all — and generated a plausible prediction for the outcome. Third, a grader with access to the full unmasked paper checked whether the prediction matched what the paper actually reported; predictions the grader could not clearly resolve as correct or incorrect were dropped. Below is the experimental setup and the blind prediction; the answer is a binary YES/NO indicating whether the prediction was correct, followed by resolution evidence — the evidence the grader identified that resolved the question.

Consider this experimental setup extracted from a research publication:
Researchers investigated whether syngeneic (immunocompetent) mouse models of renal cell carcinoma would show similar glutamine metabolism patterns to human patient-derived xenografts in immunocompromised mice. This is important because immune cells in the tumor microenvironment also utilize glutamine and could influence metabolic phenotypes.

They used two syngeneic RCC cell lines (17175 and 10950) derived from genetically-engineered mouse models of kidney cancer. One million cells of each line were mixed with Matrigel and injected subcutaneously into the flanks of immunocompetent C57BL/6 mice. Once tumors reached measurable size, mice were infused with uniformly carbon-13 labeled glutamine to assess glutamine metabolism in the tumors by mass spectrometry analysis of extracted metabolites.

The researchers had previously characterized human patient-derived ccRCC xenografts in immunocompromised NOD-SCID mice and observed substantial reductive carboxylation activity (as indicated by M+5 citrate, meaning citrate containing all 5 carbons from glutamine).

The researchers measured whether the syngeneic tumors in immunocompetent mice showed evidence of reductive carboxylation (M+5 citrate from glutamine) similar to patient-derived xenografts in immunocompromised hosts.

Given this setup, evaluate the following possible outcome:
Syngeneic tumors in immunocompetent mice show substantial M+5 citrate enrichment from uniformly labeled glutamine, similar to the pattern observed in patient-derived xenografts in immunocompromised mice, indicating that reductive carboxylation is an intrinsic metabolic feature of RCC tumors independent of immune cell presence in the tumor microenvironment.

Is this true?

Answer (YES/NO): NO